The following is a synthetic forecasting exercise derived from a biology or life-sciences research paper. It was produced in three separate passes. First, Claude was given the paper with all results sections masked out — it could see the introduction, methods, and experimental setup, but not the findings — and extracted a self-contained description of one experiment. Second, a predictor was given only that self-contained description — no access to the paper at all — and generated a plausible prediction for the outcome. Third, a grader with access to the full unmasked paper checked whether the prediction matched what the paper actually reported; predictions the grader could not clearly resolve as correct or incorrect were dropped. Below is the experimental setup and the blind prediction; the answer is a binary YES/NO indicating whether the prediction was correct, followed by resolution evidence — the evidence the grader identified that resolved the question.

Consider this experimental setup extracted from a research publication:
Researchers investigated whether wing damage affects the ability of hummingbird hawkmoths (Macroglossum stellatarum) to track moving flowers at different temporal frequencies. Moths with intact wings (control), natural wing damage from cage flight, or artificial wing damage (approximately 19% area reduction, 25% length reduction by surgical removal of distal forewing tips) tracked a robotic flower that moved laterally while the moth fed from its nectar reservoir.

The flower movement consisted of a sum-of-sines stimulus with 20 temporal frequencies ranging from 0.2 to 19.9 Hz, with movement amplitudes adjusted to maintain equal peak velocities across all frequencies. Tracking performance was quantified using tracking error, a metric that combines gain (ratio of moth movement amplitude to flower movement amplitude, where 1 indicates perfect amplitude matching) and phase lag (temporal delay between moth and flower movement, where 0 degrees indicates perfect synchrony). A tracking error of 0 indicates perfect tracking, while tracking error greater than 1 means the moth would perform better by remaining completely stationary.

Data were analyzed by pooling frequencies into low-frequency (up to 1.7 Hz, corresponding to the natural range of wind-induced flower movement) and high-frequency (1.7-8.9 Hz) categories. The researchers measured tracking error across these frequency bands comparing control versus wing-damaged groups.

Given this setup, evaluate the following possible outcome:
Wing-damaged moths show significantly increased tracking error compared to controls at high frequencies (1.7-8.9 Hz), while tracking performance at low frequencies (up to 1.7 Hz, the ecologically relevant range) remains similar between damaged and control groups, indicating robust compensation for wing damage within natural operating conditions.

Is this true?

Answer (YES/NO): NO